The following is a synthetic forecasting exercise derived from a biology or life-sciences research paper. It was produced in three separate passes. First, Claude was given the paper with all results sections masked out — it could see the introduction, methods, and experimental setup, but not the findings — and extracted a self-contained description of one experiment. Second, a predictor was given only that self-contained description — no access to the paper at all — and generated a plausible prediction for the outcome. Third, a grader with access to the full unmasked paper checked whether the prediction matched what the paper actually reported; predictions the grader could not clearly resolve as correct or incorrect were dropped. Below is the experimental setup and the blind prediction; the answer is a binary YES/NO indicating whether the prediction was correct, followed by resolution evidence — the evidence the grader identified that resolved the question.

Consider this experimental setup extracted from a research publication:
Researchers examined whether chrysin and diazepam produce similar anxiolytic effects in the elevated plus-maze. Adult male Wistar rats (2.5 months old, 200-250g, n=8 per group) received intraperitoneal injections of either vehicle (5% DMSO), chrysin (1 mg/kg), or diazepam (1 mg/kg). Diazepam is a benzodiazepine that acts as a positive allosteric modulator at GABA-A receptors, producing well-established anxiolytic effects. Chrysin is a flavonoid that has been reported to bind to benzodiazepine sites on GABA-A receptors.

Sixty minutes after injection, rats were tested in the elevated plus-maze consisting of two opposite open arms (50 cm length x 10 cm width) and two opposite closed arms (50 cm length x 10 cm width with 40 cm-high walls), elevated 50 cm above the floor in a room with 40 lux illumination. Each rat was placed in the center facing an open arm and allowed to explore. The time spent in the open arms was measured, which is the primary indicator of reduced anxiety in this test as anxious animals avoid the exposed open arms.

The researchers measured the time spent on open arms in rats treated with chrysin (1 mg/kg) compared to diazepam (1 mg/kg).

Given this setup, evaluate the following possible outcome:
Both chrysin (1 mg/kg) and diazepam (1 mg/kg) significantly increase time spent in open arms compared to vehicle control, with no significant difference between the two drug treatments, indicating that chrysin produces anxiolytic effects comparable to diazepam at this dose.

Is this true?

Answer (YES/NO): YES